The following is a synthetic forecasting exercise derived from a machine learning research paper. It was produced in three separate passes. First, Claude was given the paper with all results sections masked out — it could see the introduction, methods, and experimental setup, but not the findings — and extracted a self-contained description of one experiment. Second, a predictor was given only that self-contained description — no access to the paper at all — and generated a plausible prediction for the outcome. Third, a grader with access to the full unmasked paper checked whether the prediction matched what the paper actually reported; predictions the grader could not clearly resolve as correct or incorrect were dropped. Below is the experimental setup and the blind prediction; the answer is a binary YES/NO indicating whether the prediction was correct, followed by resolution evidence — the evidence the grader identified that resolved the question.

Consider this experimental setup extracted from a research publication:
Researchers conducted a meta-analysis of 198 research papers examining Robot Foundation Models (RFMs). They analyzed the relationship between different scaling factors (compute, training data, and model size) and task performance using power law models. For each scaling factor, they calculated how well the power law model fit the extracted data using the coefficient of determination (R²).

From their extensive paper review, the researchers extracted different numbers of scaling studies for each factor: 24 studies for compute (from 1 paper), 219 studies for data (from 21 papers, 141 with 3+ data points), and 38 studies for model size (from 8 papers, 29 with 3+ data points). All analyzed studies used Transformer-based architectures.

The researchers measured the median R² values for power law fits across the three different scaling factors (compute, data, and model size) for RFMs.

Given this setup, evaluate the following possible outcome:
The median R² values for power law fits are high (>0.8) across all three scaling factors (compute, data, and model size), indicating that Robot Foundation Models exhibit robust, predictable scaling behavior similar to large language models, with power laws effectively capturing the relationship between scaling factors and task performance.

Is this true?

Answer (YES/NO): NO